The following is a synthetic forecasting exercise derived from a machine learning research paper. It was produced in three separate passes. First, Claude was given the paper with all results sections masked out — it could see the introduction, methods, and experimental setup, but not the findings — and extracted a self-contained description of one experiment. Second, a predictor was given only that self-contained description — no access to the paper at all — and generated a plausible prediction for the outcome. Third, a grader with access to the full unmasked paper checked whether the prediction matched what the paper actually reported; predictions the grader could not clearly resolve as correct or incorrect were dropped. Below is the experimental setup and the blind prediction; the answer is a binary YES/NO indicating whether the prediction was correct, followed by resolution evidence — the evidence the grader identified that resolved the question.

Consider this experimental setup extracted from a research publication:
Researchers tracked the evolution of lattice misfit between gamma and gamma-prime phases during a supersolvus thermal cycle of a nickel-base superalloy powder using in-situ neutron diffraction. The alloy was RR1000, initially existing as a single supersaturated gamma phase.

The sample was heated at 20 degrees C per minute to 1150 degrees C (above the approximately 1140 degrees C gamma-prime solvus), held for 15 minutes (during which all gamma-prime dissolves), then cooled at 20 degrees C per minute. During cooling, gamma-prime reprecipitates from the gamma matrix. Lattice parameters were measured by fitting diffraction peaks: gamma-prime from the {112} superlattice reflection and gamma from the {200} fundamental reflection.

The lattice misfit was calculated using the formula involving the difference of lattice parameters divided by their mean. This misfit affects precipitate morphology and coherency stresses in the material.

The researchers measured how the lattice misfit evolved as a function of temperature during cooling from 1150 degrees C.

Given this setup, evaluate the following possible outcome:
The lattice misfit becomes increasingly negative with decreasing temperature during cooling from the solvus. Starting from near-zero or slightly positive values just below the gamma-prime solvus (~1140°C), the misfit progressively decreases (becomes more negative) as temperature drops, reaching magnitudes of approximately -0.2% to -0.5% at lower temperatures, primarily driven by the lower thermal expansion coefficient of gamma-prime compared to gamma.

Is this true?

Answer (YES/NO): NO